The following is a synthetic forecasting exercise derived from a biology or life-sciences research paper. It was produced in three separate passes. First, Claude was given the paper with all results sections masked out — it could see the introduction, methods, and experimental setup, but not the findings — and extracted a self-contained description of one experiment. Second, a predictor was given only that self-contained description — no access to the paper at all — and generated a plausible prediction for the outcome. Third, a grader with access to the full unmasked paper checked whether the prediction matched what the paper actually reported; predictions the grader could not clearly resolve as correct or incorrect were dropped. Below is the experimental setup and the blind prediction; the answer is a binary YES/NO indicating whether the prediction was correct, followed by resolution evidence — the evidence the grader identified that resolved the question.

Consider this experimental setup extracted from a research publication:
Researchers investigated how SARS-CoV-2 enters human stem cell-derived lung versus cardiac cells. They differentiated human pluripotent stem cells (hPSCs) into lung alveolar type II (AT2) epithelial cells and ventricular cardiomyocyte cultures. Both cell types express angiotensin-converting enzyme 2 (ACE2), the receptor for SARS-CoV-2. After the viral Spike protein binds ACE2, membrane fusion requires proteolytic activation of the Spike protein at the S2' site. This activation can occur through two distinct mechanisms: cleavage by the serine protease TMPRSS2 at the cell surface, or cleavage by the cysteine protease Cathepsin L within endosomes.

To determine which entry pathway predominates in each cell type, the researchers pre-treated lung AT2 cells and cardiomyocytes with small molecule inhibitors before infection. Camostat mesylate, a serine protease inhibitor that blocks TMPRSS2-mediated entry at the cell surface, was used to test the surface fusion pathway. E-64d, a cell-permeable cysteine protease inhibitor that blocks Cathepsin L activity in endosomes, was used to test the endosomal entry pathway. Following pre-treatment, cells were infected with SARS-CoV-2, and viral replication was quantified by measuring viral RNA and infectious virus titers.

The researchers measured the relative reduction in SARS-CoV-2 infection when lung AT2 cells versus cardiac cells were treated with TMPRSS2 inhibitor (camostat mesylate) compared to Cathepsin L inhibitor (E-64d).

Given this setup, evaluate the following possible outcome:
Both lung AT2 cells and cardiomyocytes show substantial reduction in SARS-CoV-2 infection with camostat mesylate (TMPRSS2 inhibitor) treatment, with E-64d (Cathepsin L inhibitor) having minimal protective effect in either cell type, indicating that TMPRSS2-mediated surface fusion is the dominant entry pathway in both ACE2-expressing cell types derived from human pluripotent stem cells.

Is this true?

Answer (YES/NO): NO